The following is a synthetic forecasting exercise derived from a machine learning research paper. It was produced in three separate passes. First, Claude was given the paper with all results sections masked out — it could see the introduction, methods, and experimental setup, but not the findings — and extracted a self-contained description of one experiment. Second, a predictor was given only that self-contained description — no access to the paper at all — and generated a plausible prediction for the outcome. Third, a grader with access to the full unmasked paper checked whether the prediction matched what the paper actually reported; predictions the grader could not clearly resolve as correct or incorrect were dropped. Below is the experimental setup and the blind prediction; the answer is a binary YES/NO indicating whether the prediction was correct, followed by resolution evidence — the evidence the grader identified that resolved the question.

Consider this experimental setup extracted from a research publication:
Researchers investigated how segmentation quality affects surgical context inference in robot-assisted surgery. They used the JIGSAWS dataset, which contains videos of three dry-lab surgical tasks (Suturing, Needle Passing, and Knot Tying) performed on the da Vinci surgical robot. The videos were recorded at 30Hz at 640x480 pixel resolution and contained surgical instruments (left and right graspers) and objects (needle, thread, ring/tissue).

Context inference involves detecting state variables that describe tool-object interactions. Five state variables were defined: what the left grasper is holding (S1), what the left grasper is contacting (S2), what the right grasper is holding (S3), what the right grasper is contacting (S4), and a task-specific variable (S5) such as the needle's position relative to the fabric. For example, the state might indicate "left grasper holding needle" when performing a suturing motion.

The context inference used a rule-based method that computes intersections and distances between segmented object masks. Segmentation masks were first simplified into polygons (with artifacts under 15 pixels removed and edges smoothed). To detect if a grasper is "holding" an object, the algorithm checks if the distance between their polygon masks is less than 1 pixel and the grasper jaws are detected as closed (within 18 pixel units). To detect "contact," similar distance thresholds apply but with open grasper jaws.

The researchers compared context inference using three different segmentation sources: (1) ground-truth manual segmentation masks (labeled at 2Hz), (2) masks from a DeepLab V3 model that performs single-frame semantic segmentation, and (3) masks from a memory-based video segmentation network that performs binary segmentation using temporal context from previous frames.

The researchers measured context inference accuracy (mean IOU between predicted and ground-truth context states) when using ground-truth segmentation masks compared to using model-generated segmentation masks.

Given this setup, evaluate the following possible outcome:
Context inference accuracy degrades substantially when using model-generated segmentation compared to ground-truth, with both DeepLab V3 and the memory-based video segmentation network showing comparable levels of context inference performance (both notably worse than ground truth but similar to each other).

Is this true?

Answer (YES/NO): NO